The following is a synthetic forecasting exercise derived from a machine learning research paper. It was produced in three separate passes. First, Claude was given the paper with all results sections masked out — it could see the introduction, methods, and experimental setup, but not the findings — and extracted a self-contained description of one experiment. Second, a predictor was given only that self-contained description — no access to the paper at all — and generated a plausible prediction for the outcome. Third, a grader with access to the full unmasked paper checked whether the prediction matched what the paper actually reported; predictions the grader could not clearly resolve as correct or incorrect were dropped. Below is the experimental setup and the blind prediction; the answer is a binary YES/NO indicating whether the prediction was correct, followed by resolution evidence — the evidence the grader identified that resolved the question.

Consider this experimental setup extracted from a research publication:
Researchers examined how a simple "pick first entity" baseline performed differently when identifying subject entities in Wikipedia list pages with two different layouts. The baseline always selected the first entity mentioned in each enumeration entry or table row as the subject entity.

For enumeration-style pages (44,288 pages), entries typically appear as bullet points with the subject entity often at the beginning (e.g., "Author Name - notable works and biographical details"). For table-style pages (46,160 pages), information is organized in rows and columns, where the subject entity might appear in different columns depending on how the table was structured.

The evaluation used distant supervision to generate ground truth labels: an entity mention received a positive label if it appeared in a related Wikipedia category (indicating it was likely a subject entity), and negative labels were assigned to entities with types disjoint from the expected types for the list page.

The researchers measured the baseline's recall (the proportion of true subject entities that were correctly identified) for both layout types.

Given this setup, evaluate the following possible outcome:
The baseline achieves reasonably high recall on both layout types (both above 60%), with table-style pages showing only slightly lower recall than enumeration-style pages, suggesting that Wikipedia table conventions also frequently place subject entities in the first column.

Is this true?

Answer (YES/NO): NO